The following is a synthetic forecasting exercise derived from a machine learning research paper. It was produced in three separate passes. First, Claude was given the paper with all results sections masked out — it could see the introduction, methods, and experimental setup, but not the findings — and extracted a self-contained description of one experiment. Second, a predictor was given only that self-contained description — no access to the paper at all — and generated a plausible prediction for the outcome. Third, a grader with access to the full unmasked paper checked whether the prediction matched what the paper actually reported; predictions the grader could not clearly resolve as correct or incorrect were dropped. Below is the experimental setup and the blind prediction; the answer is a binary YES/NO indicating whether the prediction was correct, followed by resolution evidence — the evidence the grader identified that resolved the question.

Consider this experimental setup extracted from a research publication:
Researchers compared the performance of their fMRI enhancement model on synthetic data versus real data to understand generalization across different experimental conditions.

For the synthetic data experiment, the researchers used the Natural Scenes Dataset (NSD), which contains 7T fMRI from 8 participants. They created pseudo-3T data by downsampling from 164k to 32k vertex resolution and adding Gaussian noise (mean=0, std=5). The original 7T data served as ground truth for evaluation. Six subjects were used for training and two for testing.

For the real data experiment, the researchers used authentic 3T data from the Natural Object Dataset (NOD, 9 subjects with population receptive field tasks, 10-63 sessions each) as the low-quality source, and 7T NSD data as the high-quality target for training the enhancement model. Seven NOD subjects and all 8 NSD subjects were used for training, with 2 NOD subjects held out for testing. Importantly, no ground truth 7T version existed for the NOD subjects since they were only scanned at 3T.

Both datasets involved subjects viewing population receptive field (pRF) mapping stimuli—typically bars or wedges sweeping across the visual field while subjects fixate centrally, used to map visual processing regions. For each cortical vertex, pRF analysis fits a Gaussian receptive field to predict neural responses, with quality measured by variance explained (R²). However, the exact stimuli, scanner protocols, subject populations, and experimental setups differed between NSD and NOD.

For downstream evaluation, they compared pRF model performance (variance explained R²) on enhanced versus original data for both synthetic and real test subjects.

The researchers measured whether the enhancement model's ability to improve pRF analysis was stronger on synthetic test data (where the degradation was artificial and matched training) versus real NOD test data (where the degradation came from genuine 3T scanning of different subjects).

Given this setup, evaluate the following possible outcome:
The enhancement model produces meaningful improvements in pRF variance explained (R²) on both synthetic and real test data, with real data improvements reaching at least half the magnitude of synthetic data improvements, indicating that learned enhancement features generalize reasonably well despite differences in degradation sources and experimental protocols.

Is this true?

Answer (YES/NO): YES